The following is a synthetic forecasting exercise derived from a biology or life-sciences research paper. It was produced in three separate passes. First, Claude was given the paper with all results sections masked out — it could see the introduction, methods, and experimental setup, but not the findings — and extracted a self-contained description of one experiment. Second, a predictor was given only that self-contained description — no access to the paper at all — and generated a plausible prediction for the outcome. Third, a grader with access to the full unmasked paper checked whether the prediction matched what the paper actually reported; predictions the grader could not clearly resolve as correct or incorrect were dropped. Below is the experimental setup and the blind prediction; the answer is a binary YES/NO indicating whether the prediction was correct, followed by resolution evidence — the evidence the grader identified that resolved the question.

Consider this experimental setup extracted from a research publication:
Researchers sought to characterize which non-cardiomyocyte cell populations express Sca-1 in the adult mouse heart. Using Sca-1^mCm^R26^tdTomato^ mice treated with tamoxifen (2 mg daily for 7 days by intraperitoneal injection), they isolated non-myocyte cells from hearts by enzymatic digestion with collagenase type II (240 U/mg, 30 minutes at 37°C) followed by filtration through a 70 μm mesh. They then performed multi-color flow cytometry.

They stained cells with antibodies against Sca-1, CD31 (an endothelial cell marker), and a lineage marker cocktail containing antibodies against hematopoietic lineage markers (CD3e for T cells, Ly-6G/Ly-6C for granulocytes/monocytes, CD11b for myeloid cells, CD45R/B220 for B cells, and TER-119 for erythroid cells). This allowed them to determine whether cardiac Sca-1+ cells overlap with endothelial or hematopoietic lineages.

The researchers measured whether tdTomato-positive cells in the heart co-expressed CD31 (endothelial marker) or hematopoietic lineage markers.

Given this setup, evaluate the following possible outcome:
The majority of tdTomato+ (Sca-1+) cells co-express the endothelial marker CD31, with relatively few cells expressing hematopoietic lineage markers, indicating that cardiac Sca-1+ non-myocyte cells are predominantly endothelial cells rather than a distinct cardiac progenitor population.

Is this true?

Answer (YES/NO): YES